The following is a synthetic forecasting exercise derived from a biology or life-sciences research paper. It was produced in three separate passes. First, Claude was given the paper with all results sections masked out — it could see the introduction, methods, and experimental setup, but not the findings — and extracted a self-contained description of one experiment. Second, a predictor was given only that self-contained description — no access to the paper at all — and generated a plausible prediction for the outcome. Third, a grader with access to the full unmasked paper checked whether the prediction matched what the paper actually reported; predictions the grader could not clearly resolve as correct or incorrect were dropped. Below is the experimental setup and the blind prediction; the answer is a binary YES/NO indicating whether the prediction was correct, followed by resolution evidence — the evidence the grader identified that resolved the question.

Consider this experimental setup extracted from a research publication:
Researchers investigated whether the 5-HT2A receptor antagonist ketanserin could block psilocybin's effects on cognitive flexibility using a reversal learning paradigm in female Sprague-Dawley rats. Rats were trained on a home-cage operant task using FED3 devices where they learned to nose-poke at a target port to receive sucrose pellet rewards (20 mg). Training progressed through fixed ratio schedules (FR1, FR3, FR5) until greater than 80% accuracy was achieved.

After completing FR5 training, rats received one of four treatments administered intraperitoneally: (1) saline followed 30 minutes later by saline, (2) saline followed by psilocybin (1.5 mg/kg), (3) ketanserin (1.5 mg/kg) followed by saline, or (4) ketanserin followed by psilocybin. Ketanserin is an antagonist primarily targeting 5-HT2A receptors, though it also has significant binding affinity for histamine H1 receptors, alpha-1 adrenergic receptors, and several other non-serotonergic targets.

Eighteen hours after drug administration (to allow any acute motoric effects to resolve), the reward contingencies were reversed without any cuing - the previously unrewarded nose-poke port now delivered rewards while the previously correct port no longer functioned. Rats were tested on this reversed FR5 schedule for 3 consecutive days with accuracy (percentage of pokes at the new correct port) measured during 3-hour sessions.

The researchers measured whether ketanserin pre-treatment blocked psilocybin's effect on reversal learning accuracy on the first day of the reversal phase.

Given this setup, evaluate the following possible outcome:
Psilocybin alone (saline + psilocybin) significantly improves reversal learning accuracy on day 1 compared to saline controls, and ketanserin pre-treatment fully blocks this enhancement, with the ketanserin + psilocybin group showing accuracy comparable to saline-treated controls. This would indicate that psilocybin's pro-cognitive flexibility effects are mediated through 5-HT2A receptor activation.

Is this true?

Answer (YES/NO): NO